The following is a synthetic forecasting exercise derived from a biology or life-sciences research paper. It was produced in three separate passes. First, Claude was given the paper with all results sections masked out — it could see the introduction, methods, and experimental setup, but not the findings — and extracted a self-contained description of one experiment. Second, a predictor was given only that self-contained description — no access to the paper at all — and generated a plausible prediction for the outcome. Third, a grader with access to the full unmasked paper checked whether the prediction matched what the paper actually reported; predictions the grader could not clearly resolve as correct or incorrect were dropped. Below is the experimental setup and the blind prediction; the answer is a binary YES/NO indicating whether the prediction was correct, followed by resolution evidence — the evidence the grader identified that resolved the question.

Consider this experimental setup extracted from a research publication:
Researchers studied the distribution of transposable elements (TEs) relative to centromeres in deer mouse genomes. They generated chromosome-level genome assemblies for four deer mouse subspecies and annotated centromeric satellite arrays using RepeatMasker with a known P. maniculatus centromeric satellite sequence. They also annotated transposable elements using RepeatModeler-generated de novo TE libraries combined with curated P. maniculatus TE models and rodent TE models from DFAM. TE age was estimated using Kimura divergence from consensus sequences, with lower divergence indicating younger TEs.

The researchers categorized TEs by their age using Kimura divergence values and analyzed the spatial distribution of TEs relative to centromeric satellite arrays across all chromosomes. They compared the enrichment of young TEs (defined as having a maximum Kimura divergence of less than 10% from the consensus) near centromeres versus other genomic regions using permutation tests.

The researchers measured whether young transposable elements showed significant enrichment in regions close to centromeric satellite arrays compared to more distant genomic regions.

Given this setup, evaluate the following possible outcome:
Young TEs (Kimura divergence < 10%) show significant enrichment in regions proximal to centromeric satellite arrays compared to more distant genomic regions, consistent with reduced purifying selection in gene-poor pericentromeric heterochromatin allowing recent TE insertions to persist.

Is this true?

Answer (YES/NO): NO